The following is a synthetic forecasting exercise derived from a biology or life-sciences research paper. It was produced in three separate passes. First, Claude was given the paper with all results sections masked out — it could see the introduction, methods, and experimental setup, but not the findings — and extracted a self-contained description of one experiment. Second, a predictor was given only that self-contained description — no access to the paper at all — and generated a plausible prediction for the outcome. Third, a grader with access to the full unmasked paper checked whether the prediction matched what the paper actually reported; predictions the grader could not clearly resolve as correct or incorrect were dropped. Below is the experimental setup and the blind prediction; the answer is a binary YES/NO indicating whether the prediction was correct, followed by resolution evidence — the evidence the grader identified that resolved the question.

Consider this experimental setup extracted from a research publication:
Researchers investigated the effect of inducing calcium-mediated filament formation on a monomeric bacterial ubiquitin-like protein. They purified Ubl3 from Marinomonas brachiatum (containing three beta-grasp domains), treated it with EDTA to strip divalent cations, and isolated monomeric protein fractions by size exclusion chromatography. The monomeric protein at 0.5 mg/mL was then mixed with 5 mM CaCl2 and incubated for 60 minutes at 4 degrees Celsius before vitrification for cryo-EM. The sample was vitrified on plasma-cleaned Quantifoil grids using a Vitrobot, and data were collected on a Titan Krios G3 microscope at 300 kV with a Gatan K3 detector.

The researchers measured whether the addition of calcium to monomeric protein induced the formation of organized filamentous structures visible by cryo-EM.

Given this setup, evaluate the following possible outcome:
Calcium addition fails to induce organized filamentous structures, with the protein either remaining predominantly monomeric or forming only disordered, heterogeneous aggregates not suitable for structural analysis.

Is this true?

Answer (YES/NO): NO